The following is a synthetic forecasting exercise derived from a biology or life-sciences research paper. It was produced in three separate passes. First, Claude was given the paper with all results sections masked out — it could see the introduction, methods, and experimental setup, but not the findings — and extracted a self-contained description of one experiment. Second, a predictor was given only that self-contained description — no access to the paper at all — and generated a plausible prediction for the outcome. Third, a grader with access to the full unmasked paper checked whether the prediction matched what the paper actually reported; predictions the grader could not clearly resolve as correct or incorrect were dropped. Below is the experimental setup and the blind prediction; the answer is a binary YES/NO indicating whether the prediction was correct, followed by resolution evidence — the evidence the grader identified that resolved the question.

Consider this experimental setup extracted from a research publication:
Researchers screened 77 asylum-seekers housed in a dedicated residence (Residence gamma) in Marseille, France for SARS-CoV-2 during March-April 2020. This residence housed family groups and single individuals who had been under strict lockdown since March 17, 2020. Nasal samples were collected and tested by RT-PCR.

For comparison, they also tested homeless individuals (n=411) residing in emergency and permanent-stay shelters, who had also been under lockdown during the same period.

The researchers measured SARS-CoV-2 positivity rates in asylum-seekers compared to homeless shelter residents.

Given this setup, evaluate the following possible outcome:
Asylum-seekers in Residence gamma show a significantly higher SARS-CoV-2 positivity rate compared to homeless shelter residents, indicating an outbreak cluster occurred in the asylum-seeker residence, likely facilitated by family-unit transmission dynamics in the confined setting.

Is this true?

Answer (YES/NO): NO